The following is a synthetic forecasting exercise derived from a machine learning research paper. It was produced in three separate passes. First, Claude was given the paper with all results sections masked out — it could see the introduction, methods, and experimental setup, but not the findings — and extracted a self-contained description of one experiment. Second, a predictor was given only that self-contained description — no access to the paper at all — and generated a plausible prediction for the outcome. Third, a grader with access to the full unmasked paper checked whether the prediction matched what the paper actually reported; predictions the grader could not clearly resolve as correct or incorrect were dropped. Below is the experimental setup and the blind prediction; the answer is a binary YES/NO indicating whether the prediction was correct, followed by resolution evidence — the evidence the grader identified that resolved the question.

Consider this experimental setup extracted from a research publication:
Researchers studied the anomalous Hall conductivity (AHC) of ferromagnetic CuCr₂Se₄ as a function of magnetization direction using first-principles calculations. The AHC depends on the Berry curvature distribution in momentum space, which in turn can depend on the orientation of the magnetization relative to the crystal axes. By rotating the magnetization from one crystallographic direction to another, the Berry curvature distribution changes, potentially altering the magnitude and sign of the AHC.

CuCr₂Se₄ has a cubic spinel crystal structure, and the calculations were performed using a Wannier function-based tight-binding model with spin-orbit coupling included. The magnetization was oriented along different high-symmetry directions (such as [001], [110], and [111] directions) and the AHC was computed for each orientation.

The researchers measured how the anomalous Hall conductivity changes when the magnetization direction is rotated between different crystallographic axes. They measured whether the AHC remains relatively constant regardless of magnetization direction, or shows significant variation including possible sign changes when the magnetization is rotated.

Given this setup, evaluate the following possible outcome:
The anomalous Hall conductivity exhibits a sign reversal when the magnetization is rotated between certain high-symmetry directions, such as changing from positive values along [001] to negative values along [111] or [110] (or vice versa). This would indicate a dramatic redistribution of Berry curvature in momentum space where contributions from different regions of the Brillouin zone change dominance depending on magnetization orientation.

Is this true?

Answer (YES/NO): NO